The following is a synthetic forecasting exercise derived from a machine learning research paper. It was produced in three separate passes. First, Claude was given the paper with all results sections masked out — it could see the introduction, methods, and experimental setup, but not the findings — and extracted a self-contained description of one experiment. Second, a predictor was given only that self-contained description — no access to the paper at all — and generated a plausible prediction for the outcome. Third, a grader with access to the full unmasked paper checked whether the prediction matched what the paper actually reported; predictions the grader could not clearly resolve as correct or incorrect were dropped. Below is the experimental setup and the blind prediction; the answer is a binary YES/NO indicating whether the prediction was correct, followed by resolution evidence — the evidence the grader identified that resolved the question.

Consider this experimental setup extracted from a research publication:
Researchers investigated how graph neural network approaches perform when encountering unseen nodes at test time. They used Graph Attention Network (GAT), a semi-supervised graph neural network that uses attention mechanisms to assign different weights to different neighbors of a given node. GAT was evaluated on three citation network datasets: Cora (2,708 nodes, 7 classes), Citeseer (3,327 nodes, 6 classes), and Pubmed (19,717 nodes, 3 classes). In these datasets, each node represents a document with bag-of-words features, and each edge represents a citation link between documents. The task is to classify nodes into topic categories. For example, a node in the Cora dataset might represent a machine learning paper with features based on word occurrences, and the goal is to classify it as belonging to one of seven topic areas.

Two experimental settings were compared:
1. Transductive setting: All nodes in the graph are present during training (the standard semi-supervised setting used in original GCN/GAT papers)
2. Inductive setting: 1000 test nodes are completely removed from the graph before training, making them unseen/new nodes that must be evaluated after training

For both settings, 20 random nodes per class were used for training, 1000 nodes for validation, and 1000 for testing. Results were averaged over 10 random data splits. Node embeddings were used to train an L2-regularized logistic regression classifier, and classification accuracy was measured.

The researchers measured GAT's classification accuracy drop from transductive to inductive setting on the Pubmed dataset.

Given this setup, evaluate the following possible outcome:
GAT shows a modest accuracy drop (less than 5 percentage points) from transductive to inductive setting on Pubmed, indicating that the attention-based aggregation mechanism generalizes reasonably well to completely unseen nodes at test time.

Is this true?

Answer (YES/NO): NO